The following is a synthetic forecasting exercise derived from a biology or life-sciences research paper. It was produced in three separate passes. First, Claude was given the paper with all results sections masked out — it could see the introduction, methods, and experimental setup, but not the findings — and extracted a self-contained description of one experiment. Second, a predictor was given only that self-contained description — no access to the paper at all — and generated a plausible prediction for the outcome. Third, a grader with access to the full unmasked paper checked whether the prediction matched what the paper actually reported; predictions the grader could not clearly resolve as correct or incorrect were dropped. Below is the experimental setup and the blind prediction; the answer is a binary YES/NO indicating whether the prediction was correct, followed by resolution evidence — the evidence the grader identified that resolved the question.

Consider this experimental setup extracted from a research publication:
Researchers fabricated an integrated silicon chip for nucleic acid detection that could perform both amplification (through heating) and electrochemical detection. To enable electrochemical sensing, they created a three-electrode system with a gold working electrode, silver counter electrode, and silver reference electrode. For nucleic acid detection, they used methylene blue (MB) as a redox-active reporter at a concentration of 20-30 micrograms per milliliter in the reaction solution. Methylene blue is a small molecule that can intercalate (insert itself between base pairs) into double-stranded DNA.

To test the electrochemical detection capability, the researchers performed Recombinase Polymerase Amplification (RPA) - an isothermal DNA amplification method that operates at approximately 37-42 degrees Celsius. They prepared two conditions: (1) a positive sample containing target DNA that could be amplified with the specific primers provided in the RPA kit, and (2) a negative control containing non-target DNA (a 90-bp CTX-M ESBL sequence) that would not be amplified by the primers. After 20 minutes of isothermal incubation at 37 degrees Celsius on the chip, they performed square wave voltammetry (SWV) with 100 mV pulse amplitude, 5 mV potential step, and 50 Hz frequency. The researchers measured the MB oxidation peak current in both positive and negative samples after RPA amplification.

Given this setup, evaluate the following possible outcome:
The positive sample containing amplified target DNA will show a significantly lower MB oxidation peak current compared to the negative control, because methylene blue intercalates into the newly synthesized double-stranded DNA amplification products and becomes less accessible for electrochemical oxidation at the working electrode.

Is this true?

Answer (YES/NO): YES